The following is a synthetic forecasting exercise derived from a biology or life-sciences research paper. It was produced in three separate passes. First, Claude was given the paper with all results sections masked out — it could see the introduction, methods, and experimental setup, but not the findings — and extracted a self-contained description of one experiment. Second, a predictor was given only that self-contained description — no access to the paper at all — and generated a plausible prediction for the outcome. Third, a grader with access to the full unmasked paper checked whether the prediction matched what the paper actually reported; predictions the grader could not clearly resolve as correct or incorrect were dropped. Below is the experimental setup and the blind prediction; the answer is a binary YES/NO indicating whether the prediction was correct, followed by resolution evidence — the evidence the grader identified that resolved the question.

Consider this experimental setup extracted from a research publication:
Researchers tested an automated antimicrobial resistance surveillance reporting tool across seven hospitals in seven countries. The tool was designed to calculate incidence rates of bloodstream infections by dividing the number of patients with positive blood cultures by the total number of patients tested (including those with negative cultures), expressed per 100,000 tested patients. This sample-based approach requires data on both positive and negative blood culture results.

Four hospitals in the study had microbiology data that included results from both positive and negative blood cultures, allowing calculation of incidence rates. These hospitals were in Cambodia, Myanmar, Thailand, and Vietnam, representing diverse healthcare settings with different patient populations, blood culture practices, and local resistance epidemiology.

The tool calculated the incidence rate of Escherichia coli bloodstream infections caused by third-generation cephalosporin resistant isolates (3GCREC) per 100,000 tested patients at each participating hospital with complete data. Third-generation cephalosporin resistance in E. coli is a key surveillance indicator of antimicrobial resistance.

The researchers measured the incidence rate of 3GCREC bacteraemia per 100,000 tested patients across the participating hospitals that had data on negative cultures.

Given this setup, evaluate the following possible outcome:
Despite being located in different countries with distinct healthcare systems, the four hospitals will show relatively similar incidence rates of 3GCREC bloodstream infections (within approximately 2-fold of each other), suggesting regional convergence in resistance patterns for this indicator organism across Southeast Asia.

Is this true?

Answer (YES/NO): NO